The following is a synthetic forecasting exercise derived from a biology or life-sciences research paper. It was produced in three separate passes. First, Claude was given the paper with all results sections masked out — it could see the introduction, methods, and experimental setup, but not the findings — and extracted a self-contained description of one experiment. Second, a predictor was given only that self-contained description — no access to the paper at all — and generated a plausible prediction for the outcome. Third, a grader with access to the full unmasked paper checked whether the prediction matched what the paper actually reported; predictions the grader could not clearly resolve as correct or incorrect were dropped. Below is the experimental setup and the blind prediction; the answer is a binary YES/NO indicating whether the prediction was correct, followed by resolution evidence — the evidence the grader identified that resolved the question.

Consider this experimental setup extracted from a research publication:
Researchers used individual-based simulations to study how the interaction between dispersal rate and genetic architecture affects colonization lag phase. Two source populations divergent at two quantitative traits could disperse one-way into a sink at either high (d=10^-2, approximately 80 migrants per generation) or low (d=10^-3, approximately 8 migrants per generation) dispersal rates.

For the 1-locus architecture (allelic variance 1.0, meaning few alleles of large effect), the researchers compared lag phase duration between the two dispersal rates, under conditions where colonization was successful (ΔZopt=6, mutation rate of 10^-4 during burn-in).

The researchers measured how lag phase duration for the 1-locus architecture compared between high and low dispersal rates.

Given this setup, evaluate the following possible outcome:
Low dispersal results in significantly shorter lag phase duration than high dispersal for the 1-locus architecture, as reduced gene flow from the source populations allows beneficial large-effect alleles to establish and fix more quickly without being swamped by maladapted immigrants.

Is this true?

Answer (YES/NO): NO